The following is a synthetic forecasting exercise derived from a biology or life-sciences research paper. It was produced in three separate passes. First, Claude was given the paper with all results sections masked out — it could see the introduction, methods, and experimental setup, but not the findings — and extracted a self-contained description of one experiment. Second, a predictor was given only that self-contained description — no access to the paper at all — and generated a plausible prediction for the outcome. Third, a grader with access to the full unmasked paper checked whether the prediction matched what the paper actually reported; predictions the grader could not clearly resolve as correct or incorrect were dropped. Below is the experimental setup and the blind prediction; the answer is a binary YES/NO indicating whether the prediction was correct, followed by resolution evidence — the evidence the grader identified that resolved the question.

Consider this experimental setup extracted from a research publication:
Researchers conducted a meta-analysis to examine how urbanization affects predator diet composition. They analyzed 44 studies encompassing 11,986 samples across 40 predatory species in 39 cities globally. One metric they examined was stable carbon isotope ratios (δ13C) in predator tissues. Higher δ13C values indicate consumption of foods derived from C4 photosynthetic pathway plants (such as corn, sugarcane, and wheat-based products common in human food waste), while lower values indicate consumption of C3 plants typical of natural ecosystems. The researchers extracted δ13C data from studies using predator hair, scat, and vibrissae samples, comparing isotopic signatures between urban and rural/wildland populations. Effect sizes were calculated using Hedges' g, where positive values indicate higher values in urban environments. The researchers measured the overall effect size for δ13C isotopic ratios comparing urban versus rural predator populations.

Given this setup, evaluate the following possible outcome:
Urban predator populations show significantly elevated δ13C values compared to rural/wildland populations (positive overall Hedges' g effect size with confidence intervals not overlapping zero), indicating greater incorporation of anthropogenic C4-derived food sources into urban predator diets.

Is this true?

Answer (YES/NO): YES